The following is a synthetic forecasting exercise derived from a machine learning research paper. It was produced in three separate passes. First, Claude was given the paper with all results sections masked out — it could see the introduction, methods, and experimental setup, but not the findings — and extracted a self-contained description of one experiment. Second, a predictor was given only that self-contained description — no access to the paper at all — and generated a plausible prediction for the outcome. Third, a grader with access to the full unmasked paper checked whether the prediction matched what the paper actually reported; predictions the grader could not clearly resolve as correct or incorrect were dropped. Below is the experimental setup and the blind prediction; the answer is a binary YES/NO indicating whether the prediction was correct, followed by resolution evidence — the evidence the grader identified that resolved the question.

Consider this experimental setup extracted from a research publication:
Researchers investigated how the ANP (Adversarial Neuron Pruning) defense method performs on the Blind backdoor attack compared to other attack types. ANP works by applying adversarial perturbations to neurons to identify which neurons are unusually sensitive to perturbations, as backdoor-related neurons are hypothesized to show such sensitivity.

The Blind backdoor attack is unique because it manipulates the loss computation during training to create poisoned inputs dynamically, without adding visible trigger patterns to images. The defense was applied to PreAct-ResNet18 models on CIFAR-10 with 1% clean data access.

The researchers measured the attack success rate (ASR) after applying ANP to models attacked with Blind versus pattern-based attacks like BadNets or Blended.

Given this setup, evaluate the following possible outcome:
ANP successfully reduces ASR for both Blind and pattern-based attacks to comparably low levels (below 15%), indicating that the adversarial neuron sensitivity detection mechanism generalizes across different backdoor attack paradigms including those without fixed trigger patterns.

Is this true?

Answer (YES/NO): NO